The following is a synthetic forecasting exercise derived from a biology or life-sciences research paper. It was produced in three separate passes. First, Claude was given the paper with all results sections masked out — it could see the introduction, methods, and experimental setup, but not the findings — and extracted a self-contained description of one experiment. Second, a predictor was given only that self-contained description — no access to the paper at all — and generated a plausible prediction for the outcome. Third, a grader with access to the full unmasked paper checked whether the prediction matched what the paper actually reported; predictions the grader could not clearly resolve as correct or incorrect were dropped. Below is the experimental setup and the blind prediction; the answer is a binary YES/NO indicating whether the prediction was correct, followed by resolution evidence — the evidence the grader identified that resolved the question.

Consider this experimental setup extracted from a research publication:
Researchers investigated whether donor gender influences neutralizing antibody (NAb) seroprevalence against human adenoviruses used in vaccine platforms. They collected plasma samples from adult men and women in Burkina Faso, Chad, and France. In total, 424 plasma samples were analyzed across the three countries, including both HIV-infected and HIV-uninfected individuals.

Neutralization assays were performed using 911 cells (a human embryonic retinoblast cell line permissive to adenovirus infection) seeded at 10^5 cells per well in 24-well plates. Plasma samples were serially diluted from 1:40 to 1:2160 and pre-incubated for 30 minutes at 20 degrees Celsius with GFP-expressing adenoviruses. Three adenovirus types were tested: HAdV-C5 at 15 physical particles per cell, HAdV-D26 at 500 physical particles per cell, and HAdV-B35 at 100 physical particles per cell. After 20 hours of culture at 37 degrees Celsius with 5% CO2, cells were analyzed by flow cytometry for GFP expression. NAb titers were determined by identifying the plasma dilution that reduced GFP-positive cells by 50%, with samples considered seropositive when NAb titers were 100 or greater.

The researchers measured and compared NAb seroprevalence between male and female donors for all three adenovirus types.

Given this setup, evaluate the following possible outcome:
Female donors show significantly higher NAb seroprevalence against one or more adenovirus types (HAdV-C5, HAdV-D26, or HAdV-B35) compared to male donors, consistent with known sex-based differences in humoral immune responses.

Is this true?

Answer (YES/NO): NO